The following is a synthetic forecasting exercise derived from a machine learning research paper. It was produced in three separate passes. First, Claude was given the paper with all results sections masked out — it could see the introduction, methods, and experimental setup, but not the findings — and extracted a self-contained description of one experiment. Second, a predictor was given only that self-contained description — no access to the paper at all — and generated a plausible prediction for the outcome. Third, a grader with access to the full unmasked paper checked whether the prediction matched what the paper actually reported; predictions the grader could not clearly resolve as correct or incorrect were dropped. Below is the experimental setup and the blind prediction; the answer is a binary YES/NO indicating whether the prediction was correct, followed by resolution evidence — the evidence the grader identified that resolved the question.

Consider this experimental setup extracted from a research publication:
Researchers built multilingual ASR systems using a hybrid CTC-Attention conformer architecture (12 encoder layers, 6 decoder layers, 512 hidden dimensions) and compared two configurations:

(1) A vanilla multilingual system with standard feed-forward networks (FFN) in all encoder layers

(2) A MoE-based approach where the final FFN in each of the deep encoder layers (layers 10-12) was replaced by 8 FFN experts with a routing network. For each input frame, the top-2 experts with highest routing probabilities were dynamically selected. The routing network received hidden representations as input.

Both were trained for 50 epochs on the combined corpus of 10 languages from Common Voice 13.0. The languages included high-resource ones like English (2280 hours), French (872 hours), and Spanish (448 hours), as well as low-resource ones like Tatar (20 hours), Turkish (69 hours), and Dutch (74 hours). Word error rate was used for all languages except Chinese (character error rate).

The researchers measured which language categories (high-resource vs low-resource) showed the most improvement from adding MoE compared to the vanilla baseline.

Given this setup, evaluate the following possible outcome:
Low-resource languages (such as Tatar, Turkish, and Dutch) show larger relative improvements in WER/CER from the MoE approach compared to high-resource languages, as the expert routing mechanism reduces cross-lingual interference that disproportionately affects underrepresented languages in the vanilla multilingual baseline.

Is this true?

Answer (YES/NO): YES